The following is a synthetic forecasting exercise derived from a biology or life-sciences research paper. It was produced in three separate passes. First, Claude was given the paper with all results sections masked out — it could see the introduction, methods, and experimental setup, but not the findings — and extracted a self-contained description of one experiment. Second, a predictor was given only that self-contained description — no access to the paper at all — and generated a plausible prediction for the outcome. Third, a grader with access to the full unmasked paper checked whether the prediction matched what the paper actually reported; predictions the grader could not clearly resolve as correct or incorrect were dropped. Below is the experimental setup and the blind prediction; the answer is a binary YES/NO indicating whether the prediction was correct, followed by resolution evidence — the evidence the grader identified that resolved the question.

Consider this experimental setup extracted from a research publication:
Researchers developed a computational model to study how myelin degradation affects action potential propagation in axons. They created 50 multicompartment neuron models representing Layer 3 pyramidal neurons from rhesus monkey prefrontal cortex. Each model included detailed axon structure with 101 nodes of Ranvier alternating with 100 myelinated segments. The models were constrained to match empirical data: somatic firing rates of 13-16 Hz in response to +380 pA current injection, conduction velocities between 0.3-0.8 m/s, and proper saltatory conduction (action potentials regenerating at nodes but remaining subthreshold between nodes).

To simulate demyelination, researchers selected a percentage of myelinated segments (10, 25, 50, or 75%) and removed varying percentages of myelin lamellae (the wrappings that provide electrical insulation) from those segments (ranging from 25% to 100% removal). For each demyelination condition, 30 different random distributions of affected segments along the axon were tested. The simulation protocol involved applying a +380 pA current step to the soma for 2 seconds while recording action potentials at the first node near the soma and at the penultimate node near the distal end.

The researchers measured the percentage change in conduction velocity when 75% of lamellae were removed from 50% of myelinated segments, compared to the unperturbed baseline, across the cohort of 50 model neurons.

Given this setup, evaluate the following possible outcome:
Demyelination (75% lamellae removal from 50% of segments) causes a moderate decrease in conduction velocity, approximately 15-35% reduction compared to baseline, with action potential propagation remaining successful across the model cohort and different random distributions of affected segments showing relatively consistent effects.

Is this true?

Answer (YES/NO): NO